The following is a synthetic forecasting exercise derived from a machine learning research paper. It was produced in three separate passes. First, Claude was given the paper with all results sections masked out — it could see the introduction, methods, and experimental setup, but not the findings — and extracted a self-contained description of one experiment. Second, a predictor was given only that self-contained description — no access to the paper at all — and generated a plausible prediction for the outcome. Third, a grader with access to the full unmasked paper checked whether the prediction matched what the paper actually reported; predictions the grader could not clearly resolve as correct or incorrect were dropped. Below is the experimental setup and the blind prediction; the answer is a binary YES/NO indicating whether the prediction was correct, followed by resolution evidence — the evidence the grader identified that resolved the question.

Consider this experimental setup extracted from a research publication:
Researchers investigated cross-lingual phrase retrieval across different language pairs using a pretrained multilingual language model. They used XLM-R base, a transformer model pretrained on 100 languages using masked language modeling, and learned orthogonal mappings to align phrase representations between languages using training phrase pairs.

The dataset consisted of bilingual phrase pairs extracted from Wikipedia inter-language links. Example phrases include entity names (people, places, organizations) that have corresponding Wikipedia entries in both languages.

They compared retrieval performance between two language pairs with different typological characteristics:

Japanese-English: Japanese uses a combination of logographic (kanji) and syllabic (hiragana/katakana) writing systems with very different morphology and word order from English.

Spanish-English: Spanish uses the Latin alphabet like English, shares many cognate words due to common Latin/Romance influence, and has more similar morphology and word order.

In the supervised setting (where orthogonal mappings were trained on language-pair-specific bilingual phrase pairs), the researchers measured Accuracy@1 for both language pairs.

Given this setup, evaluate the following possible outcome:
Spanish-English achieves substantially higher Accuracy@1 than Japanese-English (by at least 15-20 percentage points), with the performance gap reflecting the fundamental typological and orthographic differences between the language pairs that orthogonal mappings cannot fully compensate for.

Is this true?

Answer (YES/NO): YES